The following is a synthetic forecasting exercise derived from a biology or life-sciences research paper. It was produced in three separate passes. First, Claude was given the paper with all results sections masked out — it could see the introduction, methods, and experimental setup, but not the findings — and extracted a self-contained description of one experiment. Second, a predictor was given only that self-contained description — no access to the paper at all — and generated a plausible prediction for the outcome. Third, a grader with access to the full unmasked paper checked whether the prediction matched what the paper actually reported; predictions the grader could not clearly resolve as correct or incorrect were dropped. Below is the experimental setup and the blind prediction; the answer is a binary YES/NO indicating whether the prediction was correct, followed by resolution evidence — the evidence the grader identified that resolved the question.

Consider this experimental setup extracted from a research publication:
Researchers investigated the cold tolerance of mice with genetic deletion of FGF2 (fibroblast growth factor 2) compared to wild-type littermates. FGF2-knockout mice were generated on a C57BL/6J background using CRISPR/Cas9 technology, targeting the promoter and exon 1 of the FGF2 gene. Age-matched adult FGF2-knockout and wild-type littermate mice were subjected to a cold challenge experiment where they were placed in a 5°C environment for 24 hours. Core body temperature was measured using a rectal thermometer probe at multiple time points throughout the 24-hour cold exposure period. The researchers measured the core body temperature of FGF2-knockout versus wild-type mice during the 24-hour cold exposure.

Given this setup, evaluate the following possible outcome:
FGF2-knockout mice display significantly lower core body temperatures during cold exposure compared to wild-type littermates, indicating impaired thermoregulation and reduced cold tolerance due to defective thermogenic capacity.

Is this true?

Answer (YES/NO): NO